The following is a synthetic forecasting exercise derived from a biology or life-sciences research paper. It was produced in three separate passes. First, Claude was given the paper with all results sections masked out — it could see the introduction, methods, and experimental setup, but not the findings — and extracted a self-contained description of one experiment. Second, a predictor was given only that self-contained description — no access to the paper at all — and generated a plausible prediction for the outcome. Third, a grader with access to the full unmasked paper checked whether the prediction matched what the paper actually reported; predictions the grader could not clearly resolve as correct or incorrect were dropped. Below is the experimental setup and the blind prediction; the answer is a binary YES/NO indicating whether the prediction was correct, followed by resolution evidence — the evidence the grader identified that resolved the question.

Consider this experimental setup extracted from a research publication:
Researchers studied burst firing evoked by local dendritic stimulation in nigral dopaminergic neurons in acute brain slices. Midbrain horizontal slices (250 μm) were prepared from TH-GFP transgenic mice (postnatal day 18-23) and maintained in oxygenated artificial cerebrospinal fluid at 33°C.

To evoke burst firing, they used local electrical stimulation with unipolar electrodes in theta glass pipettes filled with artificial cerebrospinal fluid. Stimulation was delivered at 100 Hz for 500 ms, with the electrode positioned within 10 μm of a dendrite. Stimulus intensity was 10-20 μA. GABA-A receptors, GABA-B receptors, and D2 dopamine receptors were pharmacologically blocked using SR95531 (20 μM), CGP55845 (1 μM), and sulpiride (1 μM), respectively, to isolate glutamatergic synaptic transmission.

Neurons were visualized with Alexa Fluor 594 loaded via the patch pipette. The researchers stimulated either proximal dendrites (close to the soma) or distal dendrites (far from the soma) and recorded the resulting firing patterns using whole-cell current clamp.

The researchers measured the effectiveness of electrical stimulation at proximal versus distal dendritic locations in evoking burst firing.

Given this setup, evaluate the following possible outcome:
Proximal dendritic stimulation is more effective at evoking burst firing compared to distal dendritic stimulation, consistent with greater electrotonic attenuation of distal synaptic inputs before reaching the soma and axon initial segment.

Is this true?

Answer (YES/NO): YES